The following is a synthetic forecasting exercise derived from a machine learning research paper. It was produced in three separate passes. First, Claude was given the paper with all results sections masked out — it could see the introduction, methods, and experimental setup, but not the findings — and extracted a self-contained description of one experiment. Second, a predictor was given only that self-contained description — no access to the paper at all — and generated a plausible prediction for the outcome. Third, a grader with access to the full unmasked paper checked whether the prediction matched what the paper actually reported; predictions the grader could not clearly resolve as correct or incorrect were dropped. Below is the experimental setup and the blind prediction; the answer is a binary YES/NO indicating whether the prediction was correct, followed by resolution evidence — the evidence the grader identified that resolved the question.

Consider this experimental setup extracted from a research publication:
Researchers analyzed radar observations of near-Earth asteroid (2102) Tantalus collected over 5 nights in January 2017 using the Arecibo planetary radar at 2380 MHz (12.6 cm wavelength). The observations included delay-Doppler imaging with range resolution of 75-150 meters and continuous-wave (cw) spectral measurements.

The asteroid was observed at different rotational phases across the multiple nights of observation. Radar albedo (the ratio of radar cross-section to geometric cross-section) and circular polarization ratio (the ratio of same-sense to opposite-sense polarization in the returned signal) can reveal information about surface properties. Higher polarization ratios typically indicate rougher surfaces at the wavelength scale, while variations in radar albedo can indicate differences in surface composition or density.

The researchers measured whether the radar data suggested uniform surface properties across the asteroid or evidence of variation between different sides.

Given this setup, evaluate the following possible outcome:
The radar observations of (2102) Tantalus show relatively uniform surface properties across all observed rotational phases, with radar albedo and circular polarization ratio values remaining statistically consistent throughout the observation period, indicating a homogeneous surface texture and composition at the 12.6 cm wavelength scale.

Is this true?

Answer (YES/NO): NO